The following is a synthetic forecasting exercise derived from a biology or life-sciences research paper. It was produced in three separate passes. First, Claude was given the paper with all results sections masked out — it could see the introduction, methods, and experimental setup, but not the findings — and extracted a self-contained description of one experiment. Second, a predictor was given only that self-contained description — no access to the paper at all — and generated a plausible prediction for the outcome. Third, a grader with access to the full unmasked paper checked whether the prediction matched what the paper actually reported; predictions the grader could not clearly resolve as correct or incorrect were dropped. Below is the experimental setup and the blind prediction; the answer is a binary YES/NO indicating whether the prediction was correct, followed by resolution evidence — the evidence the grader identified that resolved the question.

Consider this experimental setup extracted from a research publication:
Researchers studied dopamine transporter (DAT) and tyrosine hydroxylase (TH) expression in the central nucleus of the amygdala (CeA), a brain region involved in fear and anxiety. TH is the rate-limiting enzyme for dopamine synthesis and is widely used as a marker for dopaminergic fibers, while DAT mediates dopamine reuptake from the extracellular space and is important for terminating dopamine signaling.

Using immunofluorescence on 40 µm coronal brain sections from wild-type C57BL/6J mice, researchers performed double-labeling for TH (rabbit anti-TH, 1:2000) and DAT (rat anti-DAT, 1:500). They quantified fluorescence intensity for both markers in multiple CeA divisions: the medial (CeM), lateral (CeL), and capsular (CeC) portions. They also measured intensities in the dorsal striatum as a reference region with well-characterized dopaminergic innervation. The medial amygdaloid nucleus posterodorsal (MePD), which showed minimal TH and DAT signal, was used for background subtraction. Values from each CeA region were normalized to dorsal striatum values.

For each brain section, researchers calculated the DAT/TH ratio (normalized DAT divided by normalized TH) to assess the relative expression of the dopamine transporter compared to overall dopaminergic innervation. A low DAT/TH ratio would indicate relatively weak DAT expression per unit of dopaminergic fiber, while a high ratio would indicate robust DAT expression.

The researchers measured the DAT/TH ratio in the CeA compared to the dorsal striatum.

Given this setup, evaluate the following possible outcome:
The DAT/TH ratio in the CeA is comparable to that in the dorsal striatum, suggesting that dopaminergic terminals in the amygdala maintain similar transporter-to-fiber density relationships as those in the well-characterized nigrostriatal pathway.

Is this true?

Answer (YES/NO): NO